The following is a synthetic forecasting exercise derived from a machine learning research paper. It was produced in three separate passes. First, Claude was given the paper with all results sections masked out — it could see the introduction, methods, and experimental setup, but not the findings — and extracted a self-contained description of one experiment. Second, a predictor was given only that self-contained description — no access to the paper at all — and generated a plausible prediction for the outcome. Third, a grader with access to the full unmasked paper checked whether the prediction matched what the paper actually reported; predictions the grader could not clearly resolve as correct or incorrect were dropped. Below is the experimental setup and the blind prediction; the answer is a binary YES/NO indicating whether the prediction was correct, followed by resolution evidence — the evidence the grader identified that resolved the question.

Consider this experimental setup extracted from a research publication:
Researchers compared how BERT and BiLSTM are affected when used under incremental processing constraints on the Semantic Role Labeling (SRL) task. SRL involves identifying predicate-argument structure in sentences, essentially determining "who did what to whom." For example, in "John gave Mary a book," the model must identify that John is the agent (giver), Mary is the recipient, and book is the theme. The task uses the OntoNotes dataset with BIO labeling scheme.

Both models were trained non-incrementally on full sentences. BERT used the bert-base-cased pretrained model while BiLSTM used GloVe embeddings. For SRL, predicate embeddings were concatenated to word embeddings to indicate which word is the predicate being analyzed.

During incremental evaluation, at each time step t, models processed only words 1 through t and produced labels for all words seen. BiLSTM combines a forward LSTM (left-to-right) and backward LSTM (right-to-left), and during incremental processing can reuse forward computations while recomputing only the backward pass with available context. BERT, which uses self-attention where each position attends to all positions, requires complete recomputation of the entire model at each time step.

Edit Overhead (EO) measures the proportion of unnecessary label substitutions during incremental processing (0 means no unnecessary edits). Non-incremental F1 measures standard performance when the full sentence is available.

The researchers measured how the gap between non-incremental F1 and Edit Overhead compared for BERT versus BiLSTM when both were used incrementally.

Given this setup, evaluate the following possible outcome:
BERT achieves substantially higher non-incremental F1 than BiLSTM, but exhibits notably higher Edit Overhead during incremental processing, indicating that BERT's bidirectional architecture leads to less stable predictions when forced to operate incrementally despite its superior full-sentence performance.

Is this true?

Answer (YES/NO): YES